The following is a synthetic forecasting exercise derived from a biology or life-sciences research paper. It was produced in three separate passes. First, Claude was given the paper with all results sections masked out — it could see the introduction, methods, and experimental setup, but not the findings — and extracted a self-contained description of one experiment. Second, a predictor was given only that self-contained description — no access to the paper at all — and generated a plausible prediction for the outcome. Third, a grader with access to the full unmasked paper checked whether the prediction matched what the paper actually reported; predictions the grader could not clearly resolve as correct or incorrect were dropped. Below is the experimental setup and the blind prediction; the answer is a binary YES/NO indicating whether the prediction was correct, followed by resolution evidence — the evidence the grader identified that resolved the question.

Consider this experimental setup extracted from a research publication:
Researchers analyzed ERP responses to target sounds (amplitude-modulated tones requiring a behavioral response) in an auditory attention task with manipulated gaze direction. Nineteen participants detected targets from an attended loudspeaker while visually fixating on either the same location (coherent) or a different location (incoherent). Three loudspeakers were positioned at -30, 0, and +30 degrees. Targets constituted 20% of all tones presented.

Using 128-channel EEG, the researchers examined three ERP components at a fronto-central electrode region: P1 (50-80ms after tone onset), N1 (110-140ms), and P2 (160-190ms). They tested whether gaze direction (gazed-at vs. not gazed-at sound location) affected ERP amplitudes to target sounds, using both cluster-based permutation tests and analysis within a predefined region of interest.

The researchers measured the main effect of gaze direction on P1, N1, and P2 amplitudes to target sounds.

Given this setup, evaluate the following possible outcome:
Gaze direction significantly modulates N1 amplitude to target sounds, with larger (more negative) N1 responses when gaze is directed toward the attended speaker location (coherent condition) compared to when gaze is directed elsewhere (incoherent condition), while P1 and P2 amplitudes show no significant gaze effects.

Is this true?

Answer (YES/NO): NO